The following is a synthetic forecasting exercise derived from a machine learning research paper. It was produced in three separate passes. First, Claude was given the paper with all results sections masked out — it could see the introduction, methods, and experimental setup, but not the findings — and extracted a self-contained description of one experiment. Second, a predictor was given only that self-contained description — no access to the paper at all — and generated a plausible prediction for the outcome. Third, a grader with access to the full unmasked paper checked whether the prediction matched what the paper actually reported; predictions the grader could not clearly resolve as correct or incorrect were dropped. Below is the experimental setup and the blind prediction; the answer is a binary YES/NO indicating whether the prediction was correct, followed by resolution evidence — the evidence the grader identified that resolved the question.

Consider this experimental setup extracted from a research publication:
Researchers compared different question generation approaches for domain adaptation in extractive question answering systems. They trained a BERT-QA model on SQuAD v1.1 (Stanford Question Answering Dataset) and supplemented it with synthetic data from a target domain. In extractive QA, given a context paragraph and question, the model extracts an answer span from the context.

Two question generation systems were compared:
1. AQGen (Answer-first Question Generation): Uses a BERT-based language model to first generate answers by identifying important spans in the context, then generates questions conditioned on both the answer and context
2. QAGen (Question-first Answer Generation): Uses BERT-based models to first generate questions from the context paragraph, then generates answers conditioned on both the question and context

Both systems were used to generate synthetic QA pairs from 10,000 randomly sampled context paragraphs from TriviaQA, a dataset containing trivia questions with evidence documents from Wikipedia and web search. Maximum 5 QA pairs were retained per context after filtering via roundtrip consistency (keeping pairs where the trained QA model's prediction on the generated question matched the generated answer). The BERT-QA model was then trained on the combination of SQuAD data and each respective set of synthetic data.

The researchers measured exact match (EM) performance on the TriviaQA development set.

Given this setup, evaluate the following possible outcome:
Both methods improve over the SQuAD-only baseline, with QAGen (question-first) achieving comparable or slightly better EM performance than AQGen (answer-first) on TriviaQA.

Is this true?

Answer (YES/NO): NO